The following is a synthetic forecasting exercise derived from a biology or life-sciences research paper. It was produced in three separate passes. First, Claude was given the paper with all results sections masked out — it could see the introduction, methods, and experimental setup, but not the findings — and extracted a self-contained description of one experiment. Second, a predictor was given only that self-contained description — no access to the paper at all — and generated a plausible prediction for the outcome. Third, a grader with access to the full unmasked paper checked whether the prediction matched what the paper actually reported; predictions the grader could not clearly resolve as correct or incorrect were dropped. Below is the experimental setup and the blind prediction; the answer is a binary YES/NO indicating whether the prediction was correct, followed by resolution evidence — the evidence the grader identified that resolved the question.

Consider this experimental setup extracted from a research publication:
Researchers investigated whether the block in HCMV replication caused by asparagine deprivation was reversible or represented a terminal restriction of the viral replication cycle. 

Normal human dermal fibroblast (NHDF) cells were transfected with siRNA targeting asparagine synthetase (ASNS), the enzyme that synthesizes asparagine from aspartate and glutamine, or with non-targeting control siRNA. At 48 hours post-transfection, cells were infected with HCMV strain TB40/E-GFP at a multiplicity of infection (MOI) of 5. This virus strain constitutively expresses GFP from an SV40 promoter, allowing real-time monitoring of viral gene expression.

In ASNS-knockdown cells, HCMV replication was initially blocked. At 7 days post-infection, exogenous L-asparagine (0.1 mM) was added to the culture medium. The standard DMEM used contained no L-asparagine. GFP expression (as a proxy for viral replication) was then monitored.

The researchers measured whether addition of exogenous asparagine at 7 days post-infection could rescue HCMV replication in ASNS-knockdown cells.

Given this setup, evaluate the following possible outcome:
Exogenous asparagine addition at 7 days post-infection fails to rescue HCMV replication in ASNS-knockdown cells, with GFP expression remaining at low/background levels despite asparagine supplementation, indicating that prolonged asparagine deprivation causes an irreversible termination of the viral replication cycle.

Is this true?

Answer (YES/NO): NO